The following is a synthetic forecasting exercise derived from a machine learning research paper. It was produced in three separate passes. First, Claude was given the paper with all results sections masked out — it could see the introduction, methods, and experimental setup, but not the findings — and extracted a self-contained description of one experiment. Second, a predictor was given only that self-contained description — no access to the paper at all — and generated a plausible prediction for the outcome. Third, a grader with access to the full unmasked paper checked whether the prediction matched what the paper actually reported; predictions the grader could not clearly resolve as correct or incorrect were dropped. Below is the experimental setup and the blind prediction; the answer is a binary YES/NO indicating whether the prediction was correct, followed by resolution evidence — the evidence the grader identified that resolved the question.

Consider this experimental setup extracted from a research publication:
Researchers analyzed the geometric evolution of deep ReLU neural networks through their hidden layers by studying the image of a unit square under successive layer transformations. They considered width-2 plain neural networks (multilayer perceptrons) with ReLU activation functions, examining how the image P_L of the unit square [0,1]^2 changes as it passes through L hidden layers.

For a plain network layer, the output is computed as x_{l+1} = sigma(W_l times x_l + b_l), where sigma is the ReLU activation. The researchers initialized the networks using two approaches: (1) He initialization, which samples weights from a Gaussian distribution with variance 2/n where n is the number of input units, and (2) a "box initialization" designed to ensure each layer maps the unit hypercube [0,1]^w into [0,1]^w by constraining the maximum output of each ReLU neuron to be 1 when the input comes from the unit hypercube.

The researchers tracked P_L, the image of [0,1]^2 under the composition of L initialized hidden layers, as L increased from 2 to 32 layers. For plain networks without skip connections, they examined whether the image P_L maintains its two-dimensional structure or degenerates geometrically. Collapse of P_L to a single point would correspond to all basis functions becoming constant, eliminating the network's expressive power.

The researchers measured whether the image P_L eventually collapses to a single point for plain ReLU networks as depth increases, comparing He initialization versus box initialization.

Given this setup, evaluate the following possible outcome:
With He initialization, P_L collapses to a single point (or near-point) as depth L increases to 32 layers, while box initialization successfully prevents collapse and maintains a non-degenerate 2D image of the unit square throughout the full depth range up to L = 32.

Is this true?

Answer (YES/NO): NO